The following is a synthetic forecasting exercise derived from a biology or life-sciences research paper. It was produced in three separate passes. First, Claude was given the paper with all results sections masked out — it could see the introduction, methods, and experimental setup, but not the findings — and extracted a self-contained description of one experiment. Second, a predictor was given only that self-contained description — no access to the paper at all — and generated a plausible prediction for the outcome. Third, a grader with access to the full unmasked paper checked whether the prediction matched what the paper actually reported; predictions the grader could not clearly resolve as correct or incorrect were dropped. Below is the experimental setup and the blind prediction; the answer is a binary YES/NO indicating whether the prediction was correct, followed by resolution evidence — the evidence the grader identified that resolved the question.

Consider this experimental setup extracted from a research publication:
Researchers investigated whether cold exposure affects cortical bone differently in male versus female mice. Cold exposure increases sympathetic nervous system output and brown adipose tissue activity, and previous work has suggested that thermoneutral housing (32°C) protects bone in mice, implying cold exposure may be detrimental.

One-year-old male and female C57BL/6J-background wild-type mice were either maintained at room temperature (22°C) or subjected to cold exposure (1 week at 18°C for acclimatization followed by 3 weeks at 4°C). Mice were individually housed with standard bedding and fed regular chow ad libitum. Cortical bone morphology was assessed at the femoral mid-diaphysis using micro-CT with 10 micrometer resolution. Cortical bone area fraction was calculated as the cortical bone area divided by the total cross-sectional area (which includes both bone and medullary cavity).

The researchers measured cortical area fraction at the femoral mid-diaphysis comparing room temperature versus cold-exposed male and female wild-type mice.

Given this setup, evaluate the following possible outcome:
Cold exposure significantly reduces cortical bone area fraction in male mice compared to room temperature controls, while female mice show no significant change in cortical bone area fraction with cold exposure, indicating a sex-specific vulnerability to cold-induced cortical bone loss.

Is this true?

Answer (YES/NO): NO